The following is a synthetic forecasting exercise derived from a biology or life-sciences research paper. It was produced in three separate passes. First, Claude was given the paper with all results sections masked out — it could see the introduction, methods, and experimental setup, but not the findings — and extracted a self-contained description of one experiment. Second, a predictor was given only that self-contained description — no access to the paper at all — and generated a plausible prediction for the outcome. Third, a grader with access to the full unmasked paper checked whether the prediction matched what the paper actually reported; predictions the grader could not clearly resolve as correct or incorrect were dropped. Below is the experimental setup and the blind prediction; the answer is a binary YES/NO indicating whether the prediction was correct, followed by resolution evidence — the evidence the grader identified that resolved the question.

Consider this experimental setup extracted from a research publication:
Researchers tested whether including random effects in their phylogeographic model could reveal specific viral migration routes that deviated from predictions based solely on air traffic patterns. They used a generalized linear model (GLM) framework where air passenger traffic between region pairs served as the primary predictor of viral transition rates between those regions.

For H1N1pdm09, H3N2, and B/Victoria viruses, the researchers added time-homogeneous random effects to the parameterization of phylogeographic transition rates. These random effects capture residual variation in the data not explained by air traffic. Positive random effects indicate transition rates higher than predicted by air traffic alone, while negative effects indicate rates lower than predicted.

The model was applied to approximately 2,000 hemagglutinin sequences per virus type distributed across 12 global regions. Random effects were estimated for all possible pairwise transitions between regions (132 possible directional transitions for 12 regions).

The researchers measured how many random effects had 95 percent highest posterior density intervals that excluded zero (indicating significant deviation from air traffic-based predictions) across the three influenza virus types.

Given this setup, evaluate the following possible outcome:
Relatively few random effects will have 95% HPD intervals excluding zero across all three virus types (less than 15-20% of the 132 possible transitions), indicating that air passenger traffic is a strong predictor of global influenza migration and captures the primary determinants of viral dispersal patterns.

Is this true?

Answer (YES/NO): YES